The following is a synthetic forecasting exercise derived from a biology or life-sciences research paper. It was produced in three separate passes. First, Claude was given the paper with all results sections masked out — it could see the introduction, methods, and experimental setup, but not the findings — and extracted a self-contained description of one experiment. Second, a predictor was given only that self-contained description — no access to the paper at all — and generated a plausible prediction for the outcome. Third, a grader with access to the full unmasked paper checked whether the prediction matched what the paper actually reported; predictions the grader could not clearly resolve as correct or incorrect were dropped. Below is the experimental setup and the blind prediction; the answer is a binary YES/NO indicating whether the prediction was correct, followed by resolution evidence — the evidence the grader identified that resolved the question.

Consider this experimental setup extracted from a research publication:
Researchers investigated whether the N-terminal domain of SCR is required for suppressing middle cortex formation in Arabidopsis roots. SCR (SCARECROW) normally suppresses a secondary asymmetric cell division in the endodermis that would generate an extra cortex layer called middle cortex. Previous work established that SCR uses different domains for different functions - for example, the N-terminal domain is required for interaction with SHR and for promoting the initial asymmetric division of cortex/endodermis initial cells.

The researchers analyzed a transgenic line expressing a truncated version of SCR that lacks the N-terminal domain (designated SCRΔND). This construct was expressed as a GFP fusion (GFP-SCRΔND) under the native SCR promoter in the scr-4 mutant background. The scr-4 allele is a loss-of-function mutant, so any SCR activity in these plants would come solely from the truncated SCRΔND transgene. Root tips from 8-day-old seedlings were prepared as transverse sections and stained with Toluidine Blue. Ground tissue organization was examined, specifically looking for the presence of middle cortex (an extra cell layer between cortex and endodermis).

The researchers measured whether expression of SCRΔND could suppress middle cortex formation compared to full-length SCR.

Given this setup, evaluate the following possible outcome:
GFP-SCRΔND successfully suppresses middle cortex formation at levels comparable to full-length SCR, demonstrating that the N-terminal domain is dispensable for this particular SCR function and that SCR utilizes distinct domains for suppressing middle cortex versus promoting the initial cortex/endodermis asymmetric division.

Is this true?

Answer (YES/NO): NO